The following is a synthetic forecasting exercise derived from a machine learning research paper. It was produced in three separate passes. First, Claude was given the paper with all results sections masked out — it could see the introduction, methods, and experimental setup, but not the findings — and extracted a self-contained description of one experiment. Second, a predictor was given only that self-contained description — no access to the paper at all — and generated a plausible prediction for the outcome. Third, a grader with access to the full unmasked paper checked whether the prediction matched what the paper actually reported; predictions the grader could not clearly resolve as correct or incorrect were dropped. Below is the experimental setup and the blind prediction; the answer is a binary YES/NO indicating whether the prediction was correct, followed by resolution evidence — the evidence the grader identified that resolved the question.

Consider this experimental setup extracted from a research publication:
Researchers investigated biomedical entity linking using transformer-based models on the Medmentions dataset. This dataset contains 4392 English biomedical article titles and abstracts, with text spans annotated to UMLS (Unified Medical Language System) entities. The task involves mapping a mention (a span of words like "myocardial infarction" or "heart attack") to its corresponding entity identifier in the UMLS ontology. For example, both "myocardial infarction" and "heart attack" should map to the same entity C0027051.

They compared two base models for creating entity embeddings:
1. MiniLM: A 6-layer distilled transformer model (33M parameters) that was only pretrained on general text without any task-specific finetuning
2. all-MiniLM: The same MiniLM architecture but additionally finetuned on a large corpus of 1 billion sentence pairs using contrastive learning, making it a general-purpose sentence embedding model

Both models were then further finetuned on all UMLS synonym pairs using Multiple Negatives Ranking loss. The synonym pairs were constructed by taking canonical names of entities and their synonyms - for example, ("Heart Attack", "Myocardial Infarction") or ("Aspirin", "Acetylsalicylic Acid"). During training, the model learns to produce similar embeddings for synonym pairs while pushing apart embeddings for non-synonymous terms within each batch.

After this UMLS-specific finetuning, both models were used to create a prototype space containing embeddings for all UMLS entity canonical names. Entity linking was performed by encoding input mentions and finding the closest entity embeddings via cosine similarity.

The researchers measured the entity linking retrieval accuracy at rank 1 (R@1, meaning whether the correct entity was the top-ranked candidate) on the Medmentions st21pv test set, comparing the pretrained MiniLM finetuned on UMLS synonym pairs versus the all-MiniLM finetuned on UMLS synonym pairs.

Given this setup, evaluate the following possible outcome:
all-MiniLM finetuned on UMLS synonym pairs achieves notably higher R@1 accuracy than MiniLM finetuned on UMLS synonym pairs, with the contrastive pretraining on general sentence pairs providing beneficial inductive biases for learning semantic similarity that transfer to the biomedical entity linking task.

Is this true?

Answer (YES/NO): YES